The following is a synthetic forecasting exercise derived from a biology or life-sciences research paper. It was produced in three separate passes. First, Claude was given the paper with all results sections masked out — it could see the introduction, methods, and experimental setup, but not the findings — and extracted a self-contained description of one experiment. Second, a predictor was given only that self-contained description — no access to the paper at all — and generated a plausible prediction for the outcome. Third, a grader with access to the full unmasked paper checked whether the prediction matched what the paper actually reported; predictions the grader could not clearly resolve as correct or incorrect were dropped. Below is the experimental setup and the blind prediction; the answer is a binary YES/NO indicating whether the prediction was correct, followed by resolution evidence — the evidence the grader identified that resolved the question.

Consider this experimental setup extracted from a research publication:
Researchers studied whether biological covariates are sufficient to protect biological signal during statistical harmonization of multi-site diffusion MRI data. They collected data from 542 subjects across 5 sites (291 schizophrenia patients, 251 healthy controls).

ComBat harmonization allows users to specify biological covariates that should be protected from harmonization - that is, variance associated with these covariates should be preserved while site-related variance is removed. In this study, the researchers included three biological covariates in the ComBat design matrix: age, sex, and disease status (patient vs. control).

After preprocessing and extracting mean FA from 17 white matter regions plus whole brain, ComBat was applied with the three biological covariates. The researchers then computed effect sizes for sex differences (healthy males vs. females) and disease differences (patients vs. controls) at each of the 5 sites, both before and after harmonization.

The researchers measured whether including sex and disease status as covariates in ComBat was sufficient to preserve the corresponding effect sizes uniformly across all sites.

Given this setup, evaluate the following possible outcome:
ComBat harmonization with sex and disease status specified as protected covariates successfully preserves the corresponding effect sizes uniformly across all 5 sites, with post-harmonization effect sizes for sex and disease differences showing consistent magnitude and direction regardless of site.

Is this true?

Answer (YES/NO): NO